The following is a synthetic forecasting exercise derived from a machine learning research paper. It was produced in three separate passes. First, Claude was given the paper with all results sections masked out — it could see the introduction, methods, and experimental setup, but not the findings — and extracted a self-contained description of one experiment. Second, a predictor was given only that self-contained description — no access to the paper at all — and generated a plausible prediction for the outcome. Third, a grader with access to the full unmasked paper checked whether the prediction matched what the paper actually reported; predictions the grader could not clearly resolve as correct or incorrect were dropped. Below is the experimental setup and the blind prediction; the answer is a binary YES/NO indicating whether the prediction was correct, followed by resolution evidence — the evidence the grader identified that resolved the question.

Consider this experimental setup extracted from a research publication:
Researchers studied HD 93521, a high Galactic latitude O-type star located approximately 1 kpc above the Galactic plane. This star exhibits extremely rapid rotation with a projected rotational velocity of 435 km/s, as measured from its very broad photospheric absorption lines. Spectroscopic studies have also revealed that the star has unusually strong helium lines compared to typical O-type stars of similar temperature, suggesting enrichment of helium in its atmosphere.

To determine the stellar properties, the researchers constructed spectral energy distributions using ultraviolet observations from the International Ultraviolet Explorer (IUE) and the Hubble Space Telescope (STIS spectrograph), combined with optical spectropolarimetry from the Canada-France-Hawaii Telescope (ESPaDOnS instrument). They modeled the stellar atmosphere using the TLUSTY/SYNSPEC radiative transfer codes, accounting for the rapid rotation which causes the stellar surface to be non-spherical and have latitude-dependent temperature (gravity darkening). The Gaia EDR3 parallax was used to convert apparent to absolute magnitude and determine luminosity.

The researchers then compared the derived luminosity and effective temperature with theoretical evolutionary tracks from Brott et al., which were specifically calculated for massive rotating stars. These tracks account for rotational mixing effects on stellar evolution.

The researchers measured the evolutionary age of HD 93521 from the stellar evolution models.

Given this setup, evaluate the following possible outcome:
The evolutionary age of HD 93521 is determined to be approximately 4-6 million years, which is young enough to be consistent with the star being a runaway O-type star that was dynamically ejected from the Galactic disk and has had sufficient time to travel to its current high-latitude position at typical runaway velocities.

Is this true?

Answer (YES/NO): NO